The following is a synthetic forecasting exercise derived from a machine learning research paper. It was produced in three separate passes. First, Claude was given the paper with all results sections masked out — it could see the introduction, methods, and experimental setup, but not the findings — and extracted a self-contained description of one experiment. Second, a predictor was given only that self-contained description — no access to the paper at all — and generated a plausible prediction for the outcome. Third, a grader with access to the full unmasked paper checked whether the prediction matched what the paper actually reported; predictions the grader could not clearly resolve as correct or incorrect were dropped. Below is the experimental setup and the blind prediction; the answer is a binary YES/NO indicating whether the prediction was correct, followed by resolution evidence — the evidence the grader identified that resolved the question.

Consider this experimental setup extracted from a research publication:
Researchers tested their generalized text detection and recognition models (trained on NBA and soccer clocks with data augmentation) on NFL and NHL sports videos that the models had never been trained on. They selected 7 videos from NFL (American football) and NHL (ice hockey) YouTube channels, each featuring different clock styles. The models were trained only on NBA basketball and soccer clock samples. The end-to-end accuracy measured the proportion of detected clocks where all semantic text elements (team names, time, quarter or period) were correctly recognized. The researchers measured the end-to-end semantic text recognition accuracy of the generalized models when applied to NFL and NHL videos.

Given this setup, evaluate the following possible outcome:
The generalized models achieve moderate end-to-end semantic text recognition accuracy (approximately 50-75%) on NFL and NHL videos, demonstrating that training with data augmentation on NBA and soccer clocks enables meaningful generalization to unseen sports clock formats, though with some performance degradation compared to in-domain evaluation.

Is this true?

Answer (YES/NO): NO